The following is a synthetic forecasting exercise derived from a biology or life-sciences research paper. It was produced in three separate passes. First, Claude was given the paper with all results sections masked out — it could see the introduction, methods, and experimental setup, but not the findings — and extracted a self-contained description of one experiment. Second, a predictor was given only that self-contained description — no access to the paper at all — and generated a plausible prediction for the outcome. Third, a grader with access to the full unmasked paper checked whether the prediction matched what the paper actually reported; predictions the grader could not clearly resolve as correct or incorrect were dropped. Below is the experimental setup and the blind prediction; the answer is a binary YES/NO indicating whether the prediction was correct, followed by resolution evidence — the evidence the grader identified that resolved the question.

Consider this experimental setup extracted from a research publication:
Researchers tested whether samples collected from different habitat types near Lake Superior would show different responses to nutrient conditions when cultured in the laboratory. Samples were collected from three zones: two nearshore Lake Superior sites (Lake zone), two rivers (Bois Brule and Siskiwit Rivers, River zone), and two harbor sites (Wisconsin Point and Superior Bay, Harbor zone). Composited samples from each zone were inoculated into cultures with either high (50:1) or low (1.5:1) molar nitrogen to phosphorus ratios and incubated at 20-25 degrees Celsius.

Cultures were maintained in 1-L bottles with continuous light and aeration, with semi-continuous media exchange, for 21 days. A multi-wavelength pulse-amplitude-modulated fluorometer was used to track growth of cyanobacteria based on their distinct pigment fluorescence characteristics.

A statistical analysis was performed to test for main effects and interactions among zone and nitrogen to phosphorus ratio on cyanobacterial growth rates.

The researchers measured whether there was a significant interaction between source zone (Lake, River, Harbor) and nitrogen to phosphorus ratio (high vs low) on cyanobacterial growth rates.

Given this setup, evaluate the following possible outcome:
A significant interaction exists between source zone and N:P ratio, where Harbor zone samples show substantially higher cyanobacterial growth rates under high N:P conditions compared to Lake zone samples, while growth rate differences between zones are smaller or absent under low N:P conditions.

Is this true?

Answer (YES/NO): NO